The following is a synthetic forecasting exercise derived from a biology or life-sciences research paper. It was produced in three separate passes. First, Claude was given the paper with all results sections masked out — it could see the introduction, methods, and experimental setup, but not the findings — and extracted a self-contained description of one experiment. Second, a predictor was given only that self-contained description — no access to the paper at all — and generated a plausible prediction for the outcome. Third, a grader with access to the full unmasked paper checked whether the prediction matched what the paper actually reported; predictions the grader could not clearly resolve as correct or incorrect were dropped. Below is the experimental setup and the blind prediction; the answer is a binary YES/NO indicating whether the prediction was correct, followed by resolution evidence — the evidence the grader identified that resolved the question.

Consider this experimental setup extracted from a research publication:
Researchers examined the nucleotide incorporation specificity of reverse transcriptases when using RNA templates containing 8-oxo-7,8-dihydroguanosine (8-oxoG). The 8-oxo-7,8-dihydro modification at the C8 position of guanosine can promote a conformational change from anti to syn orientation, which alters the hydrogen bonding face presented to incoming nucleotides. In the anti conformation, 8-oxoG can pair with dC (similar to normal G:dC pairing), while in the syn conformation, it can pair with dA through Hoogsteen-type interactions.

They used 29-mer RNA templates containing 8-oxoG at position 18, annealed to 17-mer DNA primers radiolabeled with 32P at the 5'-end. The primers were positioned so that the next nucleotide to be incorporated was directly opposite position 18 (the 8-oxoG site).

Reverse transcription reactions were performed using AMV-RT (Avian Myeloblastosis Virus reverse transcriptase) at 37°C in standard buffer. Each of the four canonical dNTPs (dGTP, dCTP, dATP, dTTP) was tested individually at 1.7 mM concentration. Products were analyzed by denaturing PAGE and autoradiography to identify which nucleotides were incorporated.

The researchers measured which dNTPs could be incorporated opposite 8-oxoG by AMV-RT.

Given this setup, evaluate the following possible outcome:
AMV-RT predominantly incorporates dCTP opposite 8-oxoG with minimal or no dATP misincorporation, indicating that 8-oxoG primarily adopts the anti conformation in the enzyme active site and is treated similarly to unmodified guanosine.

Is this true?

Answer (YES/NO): NO